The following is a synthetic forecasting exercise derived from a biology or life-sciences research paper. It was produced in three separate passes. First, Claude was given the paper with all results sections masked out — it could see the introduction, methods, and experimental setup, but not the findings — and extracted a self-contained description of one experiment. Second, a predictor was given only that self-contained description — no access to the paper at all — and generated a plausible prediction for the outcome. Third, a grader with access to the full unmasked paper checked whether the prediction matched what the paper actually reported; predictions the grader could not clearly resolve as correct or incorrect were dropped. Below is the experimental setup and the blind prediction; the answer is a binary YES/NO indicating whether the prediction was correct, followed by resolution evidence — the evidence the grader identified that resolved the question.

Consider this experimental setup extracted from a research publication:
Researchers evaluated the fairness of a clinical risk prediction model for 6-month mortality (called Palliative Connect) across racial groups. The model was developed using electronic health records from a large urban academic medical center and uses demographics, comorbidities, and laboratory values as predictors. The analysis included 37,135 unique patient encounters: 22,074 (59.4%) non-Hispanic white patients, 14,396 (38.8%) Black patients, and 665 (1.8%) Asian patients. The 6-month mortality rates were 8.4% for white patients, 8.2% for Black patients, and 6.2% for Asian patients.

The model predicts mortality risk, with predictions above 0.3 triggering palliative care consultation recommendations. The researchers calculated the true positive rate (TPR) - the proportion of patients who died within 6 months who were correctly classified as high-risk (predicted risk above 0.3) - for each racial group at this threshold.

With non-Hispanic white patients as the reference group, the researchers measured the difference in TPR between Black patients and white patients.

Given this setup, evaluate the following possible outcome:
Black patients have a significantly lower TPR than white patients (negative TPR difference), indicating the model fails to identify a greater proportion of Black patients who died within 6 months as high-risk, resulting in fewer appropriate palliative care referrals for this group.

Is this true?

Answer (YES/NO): YES